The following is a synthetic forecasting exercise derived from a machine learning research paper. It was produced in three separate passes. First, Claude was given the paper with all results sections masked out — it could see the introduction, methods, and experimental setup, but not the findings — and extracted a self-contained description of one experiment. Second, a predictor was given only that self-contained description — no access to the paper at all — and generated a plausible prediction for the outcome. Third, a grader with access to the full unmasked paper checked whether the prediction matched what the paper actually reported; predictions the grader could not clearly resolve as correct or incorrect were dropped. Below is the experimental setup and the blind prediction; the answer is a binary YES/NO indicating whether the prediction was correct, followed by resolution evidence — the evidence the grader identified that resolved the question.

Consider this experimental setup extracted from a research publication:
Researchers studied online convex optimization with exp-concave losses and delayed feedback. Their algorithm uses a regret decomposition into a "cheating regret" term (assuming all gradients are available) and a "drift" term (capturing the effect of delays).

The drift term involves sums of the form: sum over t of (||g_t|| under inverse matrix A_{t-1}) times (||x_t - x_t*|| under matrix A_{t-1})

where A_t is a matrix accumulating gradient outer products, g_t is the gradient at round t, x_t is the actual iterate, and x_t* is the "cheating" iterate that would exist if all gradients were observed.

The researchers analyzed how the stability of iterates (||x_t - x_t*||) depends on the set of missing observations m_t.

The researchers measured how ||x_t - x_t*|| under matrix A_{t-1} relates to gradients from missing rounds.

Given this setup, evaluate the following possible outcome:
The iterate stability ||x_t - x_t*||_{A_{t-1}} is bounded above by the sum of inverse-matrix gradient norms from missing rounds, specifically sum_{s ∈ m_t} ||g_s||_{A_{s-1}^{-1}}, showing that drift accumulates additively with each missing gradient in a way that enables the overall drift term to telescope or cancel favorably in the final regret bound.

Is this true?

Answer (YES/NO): NO